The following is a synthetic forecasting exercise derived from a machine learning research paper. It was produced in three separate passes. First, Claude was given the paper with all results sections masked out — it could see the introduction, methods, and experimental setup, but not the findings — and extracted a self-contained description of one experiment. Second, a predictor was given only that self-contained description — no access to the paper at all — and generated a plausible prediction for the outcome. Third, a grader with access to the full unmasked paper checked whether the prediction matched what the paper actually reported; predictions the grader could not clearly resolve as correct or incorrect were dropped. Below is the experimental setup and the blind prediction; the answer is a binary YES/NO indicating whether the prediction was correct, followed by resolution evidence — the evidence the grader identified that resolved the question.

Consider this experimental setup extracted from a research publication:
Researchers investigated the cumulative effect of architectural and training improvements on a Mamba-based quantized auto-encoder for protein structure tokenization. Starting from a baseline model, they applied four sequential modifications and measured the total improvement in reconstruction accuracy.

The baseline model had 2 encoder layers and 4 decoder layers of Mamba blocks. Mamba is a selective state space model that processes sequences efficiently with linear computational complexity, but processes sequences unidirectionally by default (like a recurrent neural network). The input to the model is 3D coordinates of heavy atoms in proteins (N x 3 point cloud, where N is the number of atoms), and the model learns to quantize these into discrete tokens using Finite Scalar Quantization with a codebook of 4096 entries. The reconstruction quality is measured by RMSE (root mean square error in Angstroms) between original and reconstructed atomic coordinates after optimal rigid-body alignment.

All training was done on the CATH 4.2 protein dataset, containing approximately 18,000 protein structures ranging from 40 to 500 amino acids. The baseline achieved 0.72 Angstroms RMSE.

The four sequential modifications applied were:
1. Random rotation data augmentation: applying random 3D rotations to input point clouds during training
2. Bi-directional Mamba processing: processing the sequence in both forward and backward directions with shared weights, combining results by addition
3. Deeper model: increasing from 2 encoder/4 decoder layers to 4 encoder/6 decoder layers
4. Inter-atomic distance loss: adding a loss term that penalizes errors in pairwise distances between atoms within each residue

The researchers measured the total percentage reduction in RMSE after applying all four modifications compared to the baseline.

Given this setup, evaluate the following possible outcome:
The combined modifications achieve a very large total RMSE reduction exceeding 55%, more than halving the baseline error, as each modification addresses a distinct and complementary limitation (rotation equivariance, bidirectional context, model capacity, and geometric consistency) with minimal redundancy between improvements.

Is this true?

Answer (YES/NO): NO